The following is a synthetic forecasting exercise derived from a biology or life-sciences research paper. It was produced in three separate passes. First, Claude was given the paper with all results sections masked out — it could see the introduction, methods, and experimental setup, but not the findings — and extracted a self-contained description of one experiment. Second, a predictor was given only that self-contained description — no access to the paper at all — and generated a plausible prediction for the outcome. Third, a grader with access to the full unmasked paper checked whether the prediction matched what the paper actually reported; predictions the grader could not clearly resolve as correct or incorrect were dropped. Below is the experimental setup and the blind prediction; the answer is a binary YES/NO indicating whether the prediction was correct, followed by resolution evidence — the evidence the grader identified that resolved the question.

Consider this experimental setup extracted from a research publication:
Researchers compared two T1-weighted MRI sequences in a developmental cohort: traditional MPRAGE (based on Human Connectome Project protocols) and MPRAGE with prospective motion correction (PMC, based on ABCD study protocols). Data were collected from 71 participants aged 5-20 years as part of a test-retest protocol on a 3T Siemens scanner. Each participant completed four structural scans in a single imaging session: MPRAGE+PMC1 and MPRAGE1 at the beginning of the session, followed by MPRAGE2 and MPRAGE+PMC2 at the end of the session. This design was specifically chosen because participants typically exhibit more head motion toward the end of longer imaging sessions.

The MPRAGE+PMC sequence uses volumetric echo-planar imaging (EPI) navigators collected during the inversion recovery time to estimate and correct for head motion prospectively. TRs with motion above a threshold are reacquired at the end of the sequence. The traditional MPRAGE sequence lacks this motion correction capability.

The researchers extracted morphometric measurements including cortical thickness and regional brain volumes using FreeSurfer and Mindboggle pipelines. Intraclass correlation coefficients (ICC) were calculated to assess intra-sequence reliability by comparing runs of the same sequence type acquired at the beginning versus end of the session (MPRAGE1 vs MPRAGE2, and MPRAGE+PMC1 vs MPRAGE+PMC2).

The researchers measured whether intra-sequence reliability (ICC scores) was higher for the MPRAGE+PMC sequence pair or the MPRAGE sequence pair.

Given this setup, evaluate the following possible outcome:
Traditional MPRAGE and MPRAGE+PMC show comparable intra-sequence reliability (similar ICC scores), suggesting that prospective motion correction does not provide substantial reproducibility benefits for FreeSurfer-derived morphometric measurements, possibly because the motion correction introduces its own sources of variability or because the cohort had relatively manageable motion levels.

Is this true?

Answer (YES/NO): NO